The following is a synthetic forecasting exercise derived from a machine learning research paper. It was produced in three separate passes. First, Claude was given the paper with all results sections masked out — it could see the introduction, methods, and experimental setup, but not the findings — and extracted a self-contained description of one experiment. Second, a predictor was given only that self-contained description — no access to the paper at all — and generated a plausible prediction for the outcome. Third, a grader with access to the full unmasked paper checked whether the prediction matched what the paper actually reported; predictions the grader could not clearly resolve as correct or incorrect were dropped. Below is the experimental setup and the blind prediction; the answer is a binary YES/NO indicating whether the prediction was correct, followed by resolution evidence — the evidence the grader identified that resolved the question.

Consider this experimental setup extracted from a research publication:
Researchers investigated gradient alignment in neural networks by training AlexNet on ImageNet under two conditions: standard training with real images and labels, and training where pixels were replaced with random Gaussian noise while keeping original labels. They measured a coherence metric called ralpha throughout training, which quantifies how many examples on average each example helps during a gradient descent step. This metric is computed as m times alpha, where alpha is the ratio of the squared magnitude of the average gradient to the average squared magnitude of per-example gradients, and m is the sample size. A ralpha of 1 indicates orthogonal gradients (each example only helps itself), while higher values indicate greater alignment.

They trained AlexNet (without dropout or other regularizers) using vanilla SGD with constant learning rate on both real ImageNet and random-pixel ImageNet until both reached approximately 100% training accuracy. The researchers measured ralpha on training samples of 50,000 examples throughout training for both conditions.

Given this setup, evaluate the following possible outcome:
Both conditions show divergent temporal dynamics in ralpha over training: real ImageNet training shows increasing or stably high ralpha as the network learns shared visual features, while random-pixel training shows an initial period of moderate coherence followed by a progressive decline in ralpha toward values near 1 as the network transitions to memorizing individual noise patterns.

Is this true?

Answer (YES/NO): NO